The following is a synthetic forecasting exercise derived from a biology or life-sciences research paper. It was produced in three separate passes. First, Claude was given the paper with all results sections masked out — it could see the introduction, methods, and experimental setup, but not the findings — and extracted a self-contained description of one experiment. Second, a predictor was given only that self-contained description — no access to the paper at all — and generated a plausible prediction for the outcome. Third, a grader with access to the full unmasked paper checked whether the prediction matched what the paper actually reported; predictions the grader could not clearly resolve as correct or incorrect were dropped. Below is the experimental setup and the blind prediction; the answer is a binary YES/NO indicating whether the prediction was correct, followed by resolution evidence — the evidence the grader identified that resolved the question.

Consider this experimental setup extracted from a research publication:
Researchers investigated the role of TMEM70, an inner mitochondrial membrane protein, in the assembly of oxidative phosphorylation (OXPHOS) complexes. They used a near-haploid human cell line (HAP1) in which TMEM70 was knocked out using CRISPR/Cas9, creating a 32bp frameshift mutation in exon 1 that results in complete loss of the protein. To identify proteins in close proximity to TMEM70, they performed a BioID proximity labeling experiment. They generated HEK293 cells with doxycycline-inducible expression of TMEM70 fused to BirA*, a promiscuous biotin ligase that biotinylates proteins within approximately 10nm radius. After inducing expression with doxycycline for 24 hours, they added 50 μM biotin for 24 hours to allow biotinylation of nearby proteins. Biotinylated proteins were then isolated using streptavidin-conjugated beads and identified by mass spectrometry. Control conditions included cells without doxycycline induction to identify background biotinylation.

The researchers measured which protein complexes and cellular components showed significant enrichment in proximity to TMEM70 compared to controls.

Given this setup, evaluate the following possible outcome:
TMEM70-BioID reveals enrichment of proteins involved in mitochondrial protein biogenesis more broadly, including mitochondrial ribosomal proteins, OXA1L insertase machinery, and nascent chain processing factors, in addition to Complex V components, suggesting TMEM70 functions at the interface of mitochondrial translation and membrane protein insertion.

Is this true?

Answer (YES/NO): NO